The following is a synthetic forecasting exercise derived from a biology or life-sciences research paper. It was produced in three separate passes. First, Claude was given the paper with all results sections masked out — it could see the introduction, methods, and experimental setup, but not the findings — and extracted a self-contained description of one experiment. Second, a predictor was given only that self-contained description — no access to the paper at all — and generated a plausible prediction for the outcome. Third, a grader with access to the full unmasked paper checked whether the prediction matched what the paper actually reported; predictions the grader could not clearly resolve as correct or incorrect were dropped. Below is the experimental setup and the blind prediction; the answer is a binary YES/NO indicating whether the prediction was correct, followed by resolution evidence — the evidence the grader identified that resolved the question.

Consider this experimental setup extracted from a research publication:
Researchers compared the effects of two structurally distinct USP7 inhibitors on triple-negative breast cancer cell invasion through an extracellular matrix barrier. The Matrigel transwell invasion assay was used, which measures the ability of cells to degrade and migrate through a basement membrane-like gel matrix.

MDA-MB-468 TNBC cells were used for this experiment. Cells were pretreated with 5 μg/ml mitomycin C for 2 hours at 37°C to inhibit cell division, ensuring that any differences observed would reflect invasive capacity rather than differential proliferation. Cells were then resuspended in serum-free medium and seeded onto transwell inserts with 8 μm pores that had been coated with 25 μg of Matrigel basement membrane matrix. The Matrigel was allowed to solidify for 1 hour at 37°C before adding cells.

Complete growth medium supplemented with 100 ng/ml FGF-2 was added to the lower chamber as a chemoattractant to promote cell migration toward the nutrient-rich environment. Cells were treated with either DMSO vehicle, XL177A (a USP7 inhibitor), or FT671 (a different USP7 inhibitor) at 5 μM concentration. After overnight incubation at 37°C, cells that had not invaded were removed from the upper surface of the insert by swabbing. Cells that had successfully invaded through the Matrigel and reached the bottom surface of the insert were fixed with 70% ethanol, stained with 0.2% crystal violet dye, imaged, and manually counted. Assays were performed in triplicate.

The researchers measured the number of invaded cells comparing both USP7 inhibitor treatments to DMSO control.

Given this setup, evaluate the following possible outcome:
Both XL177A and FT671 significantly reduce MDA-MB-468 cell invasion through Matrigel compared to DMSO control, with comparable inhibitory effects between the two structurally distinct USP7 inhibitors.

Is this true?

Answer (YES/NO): NO